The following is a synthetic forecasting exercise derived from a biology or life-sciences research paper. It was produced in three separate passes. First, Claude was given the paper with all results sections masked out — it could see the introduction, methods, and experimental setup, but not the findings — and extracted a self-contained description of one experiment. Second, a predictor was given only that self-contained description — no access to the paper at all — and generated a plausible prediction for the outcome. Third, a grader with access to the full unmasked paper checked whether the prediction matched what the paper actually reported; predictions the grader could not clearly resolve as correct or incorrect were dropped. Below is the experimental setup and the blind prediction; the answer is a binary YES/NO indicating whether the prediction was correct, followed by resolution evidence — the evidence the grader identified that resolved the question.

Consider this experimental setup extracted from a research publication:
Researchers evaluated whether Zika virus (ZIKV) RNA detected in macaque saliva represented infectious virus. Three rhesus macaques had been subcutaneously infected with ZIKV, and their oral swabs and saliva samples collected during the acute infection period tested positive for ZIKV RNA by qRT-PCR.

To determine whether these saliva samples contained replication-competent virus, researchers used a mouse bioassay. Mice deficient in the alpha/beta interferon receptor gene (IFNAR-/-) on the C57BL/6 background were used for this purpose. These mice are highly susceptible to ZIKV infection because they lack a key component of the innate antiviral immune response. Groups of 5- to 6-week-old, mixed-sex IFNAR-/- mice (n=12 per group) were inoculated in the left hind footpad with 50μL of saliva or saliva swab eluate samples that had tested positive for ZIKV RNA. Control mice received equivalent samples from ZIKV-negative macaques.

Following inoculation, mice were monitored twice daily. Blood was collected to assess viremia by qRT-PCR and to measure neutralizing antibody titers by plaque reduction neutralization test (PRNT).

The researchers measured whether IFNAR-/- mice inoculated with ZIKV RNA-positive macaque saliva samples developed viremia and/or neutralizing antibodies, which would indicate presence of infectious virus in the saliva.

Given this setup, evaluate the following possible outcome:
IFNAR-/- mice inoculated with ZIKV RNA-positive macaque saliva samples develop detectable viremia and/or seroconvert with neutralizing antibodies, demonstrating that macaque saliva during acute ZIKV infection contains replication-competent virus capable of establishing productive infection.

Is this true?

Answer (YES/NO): NO